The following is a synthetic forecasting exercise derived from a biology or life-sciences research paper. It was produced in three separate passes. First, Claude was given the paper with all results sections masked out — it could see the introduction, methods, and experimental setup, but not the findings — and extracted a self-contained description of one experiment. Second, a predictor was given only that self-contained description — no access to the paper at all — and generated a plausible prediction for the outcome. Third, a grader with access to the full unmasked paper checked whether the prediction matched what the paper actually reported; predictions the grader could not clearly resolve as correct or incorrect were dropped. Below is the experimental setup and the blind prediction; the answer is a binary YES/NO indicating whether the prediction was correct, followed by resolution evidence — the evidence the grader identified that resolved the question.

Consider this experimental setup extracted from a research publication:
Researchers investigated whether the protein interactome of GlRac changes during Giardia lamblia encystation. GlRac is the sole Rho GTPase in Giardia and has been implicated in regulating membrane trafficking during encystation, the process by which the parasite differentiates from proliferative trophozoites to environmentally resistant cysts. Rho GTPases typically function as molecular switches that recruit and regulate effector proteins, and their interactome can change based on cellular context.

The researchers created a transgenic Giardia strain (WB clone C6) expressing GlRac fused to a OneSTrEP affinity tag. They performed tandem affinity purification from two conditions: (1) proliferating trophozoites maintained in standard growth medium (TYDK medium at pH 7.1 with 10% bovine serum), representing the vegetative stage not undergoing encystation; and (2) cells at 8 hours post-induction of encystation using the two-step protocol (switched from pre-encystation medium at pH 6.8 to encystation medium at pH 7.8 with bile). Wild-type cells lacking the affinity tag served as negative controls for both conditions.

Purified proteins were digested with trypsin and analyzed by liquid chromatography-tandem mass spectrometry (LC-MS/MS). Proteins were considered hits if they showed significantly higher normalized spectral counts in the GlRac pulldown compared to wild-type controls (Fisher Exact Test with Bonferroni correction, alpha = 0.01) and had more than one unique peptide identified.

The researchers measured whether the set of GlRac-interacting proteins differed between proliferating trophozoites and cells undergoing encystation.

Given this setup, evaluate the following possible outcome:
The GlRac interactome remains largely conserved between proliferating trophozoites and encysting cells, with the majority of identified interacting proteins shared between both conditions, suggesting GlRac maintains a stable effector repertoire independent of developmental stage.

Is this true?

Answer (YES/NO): NO